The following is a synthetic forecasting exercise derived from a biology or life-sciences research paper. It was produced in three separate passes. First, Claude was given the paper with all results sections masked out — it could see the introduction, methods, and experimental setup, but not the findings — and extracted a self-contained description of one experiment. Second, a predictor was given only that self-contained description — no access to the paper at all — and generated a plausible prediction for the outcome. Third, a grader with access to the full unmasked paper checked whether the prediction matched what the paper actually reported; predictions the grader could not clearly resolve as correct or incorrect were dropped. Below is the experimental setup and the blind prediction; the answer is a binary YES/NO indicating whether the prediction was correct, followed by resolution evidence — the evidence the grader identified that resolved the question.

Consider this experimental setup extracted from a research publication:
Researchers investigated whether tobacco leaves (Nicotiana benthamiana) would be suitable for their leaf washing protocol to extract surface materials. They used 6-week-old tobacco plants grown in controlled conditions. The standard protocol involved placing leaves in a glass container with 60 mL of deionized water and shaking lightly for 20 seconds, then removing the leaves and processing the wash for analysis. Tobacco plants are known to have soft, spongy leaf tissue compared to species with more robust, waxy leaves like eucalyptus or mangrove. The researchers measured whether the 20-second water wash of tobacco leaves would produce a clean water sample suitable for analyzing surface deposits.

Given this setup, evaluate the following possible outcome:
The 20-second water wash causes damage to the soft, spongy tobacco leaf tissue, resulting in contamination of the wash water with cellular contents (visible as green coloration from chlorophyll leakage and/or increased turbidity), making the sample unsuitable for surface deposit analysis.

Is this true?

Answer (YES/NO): YES